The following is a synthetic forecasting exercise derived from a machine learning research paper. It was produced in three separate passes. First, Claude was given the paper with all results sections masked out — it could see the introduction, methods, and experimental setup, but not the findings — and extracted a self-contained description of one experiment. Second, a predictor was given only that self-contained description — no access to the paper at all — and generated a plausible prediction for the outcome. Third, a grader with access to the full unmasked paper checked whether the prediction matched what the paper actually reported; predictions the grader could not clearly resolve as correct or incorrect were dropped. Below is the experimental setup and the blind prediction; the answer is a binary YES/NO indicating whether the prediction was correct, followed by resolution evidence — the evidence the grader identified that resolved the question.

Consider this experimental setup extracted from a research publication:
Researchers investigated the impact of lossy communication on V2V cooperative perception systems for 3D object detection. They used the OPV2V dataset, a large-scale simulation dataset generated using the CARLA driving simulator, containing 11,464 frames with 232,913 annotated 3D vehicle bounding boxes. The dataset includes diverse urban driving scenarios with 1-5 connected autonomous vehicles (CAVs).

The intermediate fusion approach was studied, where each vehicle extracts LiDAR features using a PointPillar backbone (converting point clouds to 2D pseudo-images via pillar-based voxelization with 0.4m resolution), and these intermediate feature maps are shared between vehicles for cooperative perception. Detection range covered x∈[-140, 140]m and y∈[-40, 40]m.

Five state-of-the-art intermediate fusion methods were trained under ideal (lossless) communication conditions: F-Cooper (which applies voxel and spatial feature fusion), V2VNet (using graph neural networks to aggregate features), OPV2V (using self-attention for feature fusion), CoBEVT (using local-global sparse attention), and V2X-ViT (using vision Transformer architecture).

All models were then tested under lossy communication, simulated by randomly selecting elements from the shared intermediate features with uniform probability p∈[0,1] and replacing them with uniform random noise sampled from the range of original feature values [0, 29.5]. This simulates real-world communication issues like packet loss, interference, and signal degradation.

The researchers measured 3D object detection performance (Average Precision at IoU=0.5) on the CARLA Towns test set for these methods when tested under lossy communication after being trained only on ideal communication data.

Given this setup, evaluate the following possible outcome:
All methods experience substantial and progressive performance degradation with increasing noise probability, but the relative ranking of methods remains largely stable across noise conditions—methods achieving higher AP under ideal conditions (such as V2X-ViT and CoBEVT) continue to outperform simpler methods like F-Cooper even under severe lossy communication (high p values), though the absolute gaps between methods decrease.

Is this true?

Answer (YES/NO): NO